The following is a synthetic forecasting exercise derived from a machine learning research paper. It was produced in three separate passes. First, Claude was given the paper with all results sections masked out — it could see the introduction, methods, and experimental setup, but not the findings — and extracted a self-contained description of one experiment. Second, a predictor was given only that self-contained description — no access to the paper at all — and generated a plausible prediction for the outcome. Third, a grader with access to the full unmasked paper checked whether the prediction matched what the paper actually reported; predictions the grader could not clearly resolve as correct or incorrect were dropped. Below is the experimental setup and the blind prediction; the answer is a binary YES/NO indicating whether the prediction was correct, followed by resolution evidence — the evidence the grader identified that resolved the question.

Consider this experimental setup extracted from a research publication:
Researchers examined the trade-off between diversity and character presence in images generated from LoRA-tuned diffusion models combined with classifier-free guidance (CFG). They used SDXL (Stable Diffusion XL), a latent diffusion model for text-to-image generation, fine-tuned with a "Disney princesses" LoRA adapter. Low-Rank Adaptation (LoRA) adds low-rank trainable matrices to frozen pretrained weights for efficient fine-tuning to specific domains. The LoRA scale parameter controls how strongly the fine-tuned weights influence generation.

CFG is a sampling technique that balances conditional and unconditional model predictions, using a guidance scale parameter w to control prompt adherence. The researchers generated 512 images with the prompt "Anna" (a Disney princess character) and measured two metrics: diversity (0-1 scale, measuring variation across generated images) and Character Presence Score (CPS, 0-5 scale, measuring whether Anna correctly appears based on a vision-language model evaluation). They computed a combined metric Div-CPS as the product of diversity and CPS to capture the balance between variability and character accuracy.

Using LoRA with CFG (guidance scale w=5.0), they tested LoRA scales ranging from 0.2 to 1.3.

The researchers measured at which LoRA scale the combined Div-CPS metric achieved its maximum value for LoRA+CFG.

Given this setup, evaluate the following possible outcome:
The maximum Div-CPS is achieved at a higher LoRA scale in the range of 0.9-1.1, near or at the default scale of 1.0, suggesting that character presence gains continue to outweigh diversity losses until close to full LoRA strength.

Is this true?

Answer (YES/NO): YES